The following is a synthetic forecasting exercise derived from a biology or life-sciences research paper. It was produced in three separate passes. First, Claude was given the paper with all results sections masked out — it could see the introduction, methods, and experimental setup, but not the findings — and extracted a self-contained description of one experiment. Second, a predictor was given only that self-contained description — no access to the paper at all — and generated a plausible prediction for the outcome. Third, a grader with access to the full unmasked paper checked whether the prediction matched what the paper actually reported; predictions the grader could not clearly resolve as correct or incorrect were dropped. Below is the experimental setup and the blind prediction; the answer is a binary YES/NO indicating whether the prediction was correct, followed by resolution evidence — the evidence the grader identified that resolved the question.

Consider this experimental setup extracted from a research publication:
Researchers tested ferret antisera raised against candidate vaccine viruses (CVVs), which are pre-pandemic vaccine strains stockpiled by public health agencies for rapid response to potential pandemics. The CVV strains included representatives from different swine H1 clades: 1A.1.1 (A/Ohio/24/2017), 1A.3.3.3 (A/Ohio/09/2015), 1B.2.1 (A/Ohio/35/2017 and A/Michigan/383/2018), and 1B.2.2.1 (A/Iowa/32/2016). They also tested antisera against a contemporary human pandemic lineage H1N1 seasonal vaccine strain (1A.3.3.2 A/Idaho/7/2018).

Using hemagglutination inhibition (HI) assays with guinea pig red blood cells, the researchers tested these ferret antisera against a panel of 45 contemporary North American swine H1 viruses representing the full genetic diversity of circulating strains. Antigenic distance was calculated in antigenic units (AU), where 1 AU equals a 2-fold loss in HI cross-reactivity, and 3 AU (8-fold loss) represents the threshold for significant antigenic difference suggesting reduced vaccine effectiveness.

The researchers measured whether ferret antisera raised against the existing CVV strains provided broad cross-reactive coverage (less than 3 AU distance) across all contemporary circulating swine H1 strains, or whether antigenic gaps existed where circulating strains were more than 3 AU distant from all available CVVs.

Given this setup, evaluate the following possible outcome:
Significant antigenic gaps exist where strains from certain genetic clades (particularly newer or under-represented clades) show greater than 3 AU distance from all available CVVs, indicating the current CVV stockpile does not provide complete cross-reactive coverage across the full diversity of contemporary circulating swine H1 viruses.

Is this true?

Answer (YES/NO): YES